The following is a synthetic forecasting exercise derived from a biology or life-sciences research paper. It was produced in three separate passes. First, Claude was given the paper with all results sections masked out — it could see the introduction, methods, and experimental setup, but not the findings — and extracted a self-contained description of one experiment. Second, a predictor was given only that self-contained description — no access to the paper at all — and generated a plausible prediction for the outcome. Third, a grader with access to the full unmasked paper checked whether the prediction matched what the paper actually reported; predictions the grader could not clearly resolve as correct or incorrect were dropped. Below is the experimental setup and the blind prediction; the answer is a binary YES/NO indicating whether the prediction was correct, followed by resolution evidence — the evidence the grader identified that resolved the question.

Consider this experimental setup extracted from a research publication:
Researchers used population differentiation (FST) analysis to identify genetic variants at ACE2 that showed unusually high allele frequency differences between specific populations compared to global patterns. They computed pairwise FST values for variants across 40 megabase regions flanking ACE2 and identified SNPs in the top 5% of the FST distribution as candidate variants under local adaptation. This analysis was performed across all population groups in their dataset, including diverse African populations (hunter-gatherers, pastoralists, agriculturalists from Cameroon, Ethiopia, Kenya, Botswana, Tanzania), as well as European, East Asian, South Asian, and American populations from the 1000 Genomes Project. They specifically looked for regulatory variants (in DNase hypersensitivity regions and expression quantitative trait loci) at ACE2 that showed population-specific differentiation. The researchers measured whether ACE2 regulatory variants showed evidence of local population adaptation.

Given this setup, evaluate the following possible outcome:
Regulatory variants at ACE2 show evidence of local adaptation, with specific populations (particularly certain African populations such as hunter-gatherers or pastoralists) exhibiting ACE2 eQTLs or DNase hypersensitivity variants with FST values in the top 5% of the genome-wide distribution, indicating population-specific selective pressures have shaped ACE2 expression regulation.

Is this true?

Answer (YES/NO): YES